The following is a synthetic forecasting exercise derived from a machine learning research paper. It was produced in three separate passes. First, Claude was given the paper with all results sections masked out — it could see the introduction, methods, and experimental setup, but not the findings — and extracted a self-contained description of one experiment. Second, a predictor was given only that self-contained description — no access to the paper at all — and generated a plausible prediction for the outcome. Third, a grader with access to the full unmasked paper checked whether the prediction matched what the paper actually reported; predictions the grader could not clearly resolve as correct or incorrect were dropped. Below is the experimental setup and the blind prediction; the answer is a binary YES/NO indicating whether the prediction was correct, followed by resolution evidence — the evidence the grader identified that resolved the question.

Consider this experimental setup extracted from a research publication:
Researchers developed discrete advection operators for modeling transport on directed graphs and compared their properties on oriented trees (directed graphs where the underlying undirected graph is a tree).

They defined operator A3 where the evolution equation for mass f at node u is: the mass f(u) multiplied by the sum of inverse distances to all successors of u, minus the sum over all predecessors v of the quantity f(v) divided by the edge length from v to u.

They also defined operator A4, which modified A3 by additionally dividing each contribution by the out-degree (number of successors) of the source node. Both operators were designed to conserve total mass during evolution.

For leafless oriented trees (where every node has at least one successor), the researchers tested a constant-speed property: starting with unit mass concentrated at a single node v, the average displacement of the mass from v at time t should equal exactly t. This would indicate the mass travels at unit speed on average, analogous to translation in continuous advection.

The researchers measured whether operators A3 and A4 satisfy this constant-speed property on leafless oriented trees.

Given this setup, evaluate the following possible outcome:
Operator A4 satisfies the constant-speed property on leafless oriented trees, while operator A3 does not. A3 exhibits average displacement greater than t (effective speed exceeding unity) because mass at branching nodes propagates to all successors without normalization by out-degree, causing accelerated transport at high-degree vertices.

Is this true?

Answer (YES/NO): NO